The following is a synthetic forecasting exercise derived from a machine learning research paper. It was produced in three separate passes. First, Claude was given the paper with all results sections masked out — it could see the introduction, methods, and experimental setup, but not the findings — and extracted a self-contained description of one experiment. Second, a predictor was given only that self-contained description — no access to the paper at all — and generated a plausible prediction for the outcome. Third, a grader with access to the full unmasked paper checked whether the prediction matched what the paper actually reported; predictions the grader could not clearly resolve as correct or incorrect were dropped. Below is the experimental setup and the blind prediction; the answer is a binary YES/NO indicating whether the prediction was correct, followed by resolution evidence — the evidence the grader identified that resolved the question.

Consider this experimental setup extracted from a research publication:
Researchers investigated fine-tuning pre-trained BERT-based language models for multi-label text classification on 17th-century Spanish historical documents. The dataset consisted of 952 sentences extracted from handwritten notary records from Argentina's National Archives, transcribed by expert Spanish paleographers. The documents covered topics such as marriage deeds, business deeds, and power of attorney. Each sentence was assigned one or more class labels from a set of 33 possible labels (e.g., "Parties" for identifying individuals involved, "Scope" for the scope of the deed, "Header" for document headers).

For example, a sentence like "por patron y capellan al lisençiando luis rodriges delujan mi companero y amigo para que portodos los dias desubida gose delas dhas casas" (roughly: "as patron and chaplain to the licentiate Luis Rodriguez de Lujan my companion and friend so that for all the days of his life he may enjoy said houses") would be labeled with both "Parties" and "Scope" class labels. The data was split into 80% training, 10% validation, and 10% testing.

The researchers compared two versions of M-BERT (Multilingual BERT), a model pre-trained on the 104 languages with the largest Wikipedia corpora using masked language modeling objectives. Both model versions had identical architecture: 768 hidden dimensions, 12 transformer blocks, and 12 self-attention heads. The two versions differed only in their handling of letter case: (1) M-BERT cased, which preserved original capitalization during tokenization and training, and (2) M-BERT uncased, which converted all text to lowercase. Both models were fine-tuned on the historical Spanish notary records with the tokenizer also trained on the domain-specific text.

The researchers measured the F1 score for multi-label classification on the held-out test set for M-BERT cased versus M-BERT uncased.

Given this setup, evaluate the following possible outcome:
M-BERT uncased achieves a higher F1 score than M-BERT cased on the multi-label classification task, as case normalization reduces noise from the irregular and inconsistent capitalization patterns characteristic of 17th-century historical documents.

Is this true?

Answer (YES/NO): NO